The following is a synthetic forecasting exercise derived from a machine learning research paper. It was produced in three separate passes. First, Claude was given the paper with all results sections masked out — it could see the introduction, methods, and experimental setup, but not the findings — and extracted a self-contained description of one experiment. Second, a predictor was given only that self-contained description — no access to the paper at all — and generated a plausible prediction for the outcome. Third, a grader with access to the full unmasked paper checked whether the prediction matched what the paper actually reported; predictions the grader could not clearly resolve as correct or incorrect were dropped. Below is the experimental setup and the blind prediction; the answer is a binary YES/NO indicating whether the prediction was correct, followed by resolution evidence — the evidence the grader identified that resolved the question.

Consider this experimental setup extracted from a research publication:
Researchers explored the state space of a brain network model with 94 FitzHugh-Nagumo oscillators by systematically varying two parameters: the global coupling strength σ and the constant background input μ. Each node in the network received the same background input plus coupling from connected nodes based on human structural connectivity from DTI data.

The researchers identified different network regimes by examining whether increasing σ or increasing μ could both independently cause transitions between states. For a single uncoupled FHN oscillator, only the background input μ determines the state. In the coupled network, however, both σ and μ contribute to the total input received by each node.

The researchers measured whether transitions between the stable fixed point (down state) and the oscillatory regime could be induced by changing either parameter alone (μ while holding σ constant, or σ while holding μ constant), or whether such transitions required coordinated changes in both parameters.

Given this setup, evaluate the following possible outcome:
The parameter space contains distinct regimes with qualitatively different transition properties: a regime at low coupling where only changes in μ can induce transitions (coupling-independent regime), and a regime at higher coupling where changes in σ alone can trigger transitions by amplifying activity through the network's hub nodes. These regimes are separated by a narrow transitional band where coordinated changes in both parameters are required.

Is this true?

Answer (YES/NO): NO